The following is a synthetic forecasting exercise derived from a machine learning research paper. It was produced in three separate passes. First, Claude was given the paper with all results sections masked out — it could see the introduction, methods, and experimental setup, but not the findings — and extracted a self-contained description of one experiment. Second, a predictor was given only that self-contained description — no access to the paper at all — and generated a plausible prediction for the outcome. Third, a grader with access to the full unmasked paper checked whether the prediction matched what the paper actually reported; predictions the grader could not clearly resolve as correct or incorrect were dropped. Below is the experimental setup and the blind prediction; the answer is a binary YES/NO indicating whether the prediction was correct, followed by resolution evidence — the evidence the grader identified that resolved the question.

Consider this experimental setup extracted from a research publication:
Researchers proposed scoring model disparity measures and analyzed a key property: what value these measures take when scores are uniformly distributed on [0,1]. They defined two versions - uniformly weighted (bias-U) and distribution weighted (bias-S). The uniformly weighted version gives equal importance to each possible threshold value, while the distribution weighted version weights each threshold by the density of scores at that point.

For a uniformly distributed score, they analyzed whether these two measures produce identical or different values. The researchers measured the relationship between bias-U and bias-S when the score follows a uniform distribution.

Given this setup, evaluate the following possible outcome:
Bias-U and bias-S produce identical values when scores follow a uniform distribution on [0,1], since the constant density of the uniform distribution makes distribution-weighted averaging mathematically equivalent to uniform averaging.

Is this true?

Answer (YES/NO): YES